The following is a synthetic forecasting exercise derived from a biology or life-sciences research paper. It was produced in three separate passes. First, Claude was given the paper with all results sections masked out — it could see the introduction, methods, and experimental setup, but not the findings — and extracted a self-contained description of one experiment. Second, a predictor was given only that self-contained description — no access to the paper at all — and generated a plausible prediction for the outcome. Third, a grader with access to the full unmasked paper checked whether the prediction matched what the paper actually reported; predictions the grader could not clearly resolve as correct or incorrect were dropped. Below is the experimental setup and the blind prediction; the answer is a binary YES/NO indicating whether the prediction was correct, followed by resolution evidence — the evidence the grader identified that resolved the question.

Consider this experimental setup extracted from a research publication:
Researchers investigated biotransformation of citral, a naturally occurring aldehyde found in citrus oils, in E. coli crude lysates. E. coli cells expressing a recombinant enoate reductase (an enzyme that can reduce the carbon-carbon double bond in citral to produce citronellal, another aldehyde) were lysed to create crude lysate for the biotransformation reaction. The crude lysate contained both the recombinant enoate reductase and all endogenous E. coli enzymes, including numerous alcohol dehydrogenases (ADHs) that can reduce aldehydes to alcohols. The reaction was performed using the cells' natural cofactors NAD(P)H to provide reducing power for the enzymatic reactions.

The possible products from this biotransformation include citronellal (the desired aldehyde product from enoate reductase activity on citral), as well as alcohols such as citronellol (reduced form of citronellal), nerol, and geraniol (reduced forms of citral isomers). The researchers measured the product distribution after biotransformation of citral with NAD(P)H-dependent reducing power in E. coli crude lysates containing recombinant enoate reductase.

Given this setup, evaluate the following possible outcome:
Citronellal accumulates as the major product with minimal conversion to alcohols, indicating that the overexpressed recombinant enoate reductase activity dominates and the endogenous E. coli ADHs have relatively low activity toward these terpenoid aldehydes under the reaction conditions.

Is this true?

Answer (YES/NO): NO